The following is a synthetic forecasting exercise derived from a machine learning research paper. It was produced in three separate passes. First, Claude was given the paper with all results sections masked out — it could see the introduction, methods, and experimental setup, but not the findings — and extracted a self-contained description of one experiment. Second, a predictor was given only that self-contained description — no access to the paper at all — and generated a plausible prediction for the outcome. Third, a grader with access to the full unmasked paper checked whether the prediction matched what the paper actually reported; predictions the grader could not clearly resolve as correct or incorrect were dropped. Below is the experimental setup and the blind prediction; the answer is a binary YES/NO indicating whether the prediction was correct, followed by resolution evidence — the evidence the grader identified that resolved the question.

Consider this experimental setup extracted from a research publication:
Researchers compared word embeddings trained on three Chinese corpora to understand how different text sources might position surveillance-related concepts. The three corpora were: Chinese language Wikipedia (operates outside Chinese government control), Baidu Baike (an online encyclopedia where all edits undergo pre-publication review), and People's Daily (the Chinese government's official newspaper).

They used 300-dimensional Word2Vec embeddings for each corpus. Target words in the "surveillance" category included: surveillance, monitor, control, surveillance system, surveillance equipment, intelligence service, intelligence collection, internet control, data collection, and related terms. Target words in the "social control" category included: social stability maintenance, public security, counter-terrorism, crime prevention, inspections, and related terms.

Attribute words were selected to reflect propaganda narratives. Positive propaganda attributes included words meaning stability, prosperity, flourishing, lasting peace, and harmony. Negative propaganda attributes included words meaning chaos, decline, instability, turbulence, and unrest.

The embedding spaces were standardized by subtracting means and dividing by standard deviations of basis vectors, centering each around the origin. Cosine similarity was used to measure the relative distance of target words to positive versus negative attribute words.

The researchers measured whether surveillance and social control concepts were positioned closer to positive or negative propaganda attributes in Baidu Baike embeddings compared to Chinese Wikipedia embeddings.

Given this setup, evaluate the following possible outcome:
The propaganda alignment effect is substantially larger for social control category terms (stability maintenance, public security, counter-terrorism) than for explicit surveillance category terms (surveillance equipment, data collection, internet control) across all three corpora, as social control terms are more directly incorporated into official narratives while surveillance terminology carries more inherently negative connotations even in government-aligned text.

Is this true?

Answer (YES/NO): YES